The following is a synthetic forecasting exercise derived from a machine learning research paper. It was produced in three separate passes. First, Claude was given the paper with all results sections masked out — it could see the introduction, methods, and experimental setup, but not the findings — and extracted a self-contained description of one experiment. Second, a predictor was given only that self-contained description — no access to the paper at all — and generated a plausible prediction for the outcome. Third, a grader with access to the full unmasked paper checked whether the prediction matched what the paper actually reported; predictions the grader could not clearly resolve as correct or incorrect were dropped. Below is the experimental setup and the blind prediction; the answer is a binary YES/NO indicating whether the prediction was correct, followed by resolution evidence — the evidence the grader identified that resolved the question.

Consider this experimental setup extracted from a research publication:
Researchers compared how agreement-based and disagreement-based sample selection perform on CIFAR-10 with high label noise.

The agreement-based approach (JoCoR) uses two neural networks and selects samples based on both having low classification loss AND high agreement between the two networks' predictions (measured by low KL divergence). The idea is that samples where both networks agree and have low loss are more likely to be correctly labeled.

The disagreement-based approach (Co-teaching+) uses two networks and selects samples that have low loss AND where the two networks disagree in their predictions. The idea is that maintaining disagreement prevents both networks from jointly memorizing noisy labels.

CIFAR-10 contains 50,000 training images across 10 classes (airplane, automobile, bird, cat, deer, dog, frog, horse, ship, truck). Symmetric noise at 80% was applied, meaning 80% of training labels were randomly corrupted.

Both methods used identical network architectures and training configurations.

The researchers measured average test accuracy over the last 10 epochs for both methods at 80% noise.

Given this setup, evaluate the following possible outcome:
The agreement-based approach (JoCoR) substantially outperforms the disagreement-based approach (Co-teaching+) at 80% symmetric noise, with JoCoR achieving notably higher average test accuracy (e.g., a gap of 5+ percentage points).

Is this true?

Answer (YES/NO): NO